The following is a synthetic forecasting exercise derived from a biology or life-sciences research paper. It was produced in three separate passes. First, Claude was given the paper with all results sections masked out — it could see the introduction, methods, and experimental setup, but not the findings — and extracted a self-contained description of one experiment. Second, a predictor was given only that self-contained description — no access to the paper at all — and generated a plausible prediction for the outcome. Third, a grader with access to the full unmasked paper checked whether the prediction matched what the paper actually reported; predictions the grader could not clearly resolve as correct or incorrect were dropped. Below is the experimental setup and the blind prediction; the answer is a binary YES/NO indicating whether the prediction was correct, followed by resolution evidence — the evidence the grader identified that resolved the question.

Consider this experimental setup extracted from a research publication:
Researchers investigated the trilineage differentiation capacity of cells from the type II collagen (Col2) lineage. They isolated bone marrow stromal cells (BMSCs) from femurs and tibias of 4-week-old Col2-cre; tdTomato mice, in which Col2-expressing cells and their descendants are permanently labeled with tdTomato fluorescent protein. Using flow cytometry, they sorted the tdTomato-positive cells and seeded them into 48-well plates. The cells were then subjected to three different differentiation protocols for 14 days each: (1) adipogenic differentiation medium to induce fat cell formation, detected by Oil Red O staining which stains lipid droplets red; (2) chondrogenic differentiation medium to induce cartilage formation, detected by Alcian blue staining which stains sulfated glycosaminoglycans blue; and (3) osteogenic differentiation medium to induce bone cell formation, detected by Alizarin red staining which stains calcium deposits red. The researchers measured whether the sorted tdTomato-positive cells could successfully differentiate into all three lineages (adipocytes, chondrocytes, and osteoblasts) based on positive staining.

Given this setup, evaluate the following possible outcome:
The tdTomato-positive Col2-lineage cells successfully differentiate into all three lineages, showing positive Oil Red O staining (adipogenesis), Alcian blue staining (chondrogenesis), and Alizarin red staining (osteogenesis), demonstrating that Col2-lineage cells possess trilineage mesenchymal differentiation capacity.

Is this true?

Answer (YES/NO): YES